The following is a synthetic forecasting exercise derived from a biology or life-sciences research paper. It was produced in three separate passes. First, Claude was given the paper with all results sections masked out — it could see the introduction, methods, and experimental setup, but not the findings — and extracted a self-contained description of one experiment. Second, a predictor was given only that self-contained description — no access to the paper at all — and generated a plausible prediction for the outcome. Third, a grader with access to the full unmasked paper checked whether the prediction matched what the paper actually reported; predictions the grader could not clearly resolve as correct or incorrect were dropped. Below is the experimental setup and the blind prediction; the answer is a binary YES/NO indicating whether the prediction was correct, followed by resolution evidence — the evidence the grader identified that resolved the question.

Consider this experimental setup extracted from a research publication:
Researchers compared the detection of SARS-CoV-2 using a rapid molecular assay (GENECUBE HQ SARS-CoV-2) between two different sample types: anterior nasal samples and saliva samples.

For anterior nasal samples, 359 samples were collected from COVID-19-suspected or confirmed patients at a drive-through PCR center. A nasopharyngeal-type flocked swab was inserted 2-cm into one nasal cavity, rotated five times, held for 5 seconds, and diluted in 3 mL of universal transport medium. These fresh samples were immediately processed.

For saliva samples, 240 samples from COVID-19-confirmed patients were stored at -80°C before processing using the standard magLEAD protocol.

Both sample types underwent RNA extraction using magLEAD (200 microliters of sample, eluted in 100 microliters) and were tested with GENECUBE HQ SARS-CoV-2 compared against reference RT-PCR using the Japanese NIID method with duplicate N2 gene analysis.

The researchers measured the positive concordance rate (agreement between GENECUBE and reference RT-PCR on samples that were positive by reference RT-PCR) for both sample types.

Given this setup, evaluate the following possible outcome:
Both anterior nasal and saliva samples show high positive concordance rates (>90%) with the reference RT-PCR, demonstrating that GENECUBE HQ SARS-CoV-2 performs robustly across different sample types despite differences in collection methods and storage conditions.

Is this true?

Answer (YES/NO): YES